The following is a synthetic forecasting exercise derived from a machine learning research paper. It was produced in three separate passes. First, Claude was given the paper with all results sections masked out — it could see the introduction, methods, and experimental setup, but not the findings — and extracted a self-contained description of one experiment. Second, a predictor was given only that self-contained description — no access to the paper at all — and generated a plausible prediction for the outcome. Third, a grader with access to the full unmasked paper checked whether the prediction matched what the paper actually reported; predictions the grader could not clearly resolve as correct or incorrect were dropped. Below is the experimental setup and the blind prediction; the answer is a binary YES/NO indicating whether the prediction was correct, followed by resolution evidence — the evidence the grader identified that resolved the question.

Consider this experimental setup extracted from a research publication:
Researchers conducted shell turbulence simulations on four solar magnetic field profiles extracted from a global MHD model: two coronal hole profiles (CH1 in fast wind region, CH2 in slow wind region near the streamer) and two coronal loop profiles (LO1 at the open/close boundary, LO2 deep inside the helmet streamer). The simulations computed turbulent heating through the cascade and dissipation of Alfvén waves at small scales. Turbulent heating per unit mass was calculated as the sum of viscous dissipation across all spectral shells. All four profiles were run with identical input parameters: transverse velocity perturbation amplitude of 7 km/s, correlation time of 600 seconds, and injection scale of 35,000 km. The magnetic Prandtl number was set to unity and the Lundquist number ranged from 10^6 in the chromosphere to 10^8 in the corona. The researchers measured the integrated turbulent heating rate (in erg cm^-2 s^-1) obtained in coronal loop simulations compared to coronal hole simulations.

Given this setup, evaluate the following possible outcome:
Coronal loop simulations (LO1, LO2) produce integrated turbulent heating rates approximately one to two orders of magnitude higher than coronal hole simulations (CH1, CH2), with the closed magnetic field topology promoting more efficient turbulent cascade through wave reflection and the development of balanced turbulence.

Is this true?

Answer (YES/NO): NO